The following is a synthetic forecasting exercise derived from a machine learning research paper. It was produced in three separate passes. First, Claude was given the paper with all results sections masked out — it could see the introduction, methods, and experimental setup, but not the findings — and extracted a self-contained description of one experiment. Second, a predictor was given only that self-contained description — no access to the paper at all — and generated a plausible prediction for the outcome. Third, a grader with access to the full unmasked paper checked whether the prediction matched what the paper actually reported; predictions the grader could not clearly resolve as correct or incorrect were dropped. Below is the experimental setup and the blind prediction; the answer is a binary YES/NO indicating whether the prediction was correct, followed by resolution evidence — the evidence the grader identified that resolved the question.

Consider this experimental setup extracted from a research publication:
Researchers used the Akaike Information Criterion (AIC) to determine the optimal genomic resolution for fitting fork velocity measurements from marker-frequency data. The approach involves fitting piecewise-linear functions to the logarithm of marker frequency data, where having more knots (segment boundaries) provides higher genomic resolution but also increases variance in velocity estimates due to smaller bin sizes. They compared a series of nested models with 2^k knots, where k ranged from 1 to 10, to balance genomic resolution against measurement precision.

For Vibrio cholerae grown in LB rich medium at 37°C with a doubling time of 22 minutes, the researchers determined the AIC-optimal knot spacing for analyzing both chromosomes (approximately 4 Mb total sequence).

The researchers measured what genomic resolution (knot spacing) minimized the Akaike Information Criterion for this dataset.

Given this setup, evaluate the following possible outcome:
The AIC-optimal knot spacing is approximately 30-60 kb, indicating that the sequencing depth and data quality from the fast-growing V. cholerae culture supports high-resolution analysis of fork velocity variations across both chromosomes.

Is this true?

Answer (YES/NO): NO